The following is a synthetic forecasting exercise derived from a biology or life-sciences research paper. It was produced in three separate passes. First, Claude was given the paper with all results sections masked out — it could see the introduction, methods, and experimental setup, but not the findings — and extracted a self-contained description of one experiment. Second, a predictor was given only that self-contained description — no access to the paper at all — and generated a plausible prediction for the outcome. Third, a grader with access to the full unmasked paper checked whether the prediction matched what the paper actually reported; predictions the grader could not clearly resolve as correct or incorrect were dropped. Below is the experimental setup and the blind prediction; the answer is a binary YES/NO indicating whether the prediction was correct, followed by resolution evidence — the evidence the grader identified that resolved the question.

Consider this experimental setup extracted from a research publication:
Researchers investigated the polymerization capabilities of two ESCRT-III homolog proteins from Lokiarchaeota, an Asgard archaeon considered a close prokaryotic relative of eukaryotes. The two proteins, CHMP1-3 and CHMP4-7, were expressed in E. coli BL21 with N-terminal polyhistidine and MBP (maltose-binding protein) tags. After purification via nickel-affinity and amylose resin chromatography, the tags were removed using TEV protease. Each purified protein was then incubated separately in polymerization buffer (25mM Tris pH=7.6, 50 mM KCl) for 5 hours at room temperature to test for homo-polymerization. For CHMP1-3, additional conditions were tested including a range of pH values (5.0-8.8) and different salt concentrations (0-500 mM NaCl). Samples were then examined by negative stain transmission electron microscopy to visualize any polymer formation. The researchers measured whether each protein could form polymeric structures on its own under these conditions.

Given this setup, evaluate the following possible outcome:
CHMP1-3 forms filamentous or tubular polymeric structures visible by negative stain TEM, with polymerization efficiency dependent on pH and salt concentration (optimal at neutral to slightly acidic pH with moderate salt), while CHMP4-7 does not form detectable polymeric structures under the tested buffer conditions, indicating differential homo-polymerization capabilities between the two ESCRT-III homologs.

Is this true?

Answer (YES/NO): NO